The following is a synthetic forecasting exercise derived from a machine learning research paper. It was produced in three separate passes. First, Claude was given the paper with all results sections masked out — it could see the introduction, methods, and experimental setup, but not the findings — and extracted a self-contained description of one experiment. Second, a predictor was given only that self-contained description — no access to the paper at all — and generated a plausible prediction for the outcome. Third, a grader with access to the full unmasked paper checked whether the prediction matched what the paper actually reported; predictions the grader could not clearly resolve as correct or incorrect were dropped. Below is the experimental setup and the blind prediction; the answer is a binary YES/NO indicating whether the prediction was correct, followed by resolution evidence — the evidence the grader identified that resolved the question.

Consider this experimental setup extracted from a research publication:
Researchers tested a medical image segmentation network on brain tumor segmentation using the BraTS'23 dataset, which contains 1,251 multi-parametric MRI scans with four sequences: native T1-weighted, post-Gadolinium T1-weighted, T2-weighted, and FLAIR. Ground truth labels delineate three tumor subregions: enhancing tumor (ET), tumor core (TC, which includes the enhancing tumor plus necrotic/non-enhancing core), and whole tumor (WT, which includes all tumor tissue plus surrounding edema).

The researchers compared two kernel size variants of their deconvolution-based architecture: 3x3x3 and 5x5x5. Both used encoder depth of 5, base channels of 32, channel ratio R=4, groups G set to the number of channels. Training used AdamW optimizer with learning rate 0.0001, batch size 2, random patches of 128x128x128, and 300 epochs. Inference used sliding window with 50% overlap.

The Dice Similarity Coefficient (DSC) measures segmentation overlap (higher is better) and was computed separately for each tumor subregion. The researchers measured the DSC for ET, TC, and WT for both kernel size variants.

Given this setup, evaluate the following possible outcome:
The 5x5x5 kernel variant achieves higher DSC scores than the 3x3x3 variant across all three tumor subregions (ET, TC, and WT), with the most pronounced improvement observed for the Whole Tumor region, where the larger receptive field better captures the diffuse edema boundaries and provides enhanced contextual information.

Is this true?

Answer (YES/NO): NO